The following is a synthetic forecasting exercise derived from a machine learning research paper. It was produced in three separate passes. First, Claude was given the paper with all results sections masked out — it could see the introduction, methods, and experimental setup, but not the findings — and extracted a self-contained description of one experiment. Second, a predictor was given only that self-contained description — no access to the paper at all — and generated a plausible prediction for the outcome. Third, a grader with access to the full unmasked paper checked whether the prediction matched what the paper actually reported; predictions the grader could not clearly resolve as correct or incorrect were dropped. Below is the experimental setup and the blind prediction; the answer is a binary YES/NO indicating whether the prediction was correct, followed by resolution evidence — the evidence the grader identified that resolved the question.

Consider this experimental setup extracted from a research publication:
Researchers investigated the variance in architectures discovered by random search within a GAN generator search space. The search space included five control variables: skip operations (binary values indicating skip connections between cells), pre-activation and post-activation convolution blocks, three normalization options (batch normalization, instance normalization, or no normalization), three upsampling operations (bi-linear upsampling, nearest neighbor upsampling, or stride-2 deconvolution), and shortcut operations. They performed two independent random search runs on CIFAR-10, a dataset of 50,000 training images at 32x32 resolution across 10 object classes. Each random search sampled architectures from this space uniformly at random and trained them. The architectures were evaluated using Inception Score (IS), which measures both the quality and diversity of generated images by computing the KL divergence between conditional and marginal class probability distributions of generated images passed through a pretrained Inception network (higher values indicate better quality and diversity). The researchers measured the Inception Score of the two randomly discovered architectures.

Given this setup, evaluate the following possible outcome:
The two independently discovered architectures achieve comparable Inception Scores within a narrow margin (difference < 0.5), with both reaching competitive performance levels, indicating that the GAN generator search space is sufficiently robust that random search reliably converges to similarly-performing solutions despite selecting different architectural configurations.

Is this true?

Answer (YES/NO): YES